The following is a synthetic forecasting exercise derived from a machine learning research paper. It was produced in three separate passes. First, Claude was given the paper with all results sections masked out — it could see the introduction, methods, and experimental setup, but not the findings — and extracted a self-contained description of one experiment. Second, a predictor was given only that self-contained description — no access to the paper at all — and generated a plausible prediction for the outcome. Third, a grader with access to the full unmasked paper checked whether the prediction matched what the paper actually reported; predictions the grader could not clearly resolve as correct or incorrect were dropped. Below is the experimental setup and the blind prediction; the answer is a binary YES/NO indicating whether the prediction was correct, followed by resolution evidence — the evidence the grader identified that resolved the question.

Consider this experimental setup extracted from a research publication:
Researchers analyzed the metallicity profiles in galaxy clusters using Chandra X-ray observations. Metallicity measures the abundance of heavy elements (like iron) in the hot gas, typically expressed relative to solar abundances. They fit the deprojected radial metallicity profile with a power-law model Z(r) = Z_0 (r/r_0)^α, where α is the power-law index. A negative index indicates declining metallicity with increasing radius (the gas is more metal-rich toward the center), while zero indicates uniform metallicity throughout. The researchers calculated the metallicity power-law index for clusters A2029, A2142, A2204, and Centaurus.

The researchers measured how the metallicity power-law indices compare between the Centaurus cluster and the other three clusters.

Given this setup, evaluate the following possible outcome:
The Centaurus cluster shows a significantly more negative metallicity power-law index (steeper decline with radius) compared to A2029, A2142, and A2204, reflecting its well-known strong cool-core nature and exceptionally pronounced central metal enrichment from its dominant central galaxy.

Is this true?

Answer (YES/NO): YES